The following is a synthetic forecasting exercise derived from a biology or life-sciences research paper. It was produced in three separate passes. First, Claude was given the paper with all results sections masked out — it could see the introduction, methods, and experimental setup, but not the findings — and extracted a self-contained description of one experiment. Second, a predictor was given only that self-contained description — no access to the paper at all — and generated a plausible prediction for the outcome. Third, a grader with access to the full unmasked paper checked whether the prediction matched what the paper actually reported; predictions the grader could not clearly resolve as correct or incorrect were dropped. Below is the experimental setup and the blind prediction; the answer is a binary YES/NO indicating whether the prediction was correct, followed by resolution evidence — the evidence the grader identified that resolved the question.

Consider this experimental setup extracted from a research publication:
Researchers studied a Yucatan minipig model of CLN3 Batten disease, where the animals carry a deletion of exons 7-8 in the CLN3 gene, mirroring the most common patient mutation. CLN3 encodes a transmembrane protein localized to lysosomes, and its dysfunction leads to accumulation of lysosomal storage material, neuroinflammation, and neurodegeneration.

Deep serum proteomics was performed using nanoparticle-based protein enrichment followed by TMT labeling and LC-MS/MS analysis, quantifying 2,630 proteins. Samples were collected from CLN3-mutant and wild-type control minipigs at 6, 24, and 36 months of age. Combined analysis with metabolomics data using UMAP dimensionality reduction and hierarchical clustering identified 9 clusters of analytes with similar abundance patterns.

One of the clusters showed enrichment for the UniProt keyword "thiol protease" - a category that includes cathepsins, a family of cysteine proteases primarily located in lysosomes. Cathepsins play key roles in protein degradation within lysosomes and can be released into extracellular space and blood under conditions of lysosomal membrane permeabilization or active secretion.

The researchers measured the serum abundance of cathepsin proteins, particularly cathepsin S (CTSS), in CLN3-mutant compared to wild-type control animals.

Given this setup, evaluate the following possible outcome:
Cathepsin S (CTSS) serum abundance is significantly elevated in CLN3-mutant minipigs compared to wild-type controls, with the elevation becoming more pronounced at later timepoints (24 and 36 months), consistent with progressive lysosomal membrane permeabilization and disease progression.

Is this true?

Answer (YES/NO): NO